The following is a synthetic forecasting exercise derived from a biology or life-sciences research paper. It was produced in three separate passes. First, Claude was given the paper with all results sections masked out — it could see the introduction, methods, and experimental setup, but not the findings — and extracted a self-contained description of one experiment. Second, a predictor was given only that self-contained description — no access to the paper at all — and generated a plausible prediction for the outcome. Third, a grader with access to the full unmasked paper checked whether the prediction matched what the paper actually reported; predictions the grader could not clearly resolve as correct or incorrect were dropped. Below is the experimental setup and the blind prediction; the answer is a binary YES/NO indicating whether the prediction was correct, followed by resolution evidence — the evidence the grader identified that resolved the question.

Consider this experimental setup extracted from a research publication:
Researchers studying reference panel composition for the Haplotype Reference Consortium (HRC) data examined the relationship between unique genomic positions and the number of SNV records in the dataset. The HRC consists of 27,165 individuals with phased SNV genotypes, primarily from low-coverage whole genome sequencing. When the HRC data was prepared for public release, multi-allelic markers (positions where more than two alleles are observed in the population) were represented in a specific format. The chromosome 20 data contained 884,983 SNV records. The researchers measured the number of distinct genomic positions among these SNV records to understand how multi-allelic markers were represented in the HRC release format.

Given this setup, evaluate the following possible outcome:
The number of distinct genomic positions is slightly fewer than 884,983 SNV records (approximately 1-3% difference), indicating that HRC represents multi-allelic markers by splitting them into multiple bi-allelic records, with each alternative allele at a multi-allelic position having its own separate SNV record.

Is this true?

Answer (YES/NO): NO